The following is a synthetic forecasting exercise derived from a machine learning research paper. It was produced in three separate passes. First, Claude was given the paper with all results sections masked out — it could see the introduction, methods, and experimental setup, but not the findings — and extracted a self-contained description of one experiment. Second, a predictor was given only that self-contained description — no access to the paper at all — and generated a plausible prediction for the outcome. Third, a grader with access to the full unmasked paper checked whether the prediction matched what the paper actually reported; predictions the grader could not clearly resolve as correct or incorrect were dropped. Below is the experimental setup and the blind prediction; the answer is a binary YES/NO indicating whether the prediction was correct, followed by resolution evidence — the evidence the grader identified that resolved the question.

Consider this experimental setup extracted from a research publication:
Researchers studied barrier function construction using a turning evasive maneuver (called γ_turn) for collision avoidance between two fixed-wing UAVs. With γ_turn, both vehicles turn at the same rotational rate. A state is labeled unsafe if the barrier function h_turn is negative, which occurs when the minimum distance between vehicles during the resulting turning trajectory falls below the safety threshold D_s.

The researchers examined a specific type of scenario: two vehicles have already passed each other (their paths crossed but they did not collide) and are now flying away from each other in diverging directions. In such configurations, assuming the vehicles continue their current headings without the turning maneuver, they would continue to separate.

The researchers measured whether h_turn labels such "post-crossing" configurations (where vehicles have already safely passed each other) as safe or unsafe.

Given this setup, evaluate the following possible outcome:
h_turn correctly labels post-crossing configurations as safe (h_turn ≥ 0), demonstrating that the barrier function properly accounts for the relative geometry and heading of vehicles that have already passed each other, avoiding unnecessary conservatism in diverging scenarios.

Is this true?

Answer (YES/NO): NO